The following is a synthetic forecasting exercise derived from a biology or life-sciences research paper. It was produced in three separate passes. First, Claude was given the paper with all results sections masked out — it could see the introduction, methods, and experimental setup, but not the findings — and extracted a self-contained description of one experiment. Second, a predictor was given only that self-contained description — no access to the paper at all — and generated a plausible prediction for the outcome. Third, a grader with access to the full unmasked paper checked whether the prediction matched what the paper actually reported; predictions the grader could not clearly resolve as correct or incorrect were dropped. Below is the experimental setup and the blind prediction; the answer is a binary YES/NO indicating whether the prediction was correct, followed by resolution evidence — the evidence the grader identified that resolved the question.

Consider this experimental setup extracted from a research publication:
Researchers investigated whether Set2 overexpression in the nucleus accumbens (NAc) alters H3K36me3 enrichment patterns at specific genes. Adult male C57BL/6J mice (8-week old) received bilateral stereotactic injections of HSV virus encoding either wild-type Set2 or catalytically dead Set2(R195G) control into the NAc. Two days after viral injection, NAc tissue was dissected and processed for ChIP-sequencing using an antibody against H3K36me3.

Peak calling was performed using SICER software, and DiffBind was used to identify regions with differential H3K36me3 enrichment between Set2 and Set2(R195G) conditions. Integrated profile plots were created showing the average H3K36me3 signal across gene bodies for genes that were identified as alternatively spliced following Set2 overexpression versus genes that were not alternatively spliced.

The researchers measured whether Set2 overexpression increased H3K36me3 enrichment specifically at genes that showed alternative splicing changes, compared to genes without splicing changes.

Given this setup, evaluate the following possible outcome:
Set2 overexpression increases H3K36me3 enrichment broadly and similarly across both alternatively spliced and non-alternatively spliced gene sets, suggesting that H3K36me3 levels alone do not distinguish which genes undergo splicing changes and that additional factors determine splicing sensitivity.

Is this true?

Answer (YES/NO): NO